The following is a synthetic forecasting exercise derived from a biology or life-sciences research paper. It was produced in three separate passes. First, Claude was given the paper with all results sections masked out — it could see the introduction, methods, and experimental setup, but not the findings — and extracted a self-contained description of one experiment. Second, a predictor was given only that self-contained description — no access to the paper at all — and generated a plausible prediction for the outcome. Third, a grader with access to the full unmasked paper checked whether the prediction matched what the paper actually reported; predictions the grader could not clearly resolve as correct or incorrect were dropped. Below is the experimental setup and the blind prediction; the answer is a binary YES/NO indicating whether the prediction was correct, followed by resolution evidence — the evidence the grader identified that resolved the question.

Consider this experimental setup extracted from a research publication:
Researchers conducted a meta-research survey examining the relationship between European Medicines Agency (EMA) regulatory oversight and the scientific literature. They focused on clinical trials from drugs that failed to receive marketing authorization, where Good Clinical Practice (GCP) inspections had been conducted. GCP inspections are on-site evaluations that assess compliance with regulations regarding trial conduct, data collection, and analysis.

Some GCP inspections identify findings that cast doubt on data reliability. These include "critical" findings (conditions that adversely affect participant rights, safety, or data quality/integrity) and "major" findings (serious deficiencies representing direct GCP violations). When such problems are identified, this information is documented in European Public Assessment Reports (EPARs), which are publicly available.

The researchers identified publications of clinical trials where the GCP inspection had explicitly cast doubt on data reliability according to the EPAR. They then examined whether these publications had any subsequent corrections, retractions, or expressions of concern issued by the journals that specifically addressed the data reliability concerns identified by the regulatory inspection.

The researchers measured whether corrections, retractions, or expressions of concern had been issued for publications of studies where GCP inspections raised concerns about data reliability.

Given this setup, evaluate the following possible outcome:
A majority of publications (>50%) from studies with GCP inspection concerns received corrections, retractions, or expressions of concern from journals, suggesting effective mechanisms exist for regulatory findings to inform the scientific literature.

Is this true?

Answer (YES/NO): NO